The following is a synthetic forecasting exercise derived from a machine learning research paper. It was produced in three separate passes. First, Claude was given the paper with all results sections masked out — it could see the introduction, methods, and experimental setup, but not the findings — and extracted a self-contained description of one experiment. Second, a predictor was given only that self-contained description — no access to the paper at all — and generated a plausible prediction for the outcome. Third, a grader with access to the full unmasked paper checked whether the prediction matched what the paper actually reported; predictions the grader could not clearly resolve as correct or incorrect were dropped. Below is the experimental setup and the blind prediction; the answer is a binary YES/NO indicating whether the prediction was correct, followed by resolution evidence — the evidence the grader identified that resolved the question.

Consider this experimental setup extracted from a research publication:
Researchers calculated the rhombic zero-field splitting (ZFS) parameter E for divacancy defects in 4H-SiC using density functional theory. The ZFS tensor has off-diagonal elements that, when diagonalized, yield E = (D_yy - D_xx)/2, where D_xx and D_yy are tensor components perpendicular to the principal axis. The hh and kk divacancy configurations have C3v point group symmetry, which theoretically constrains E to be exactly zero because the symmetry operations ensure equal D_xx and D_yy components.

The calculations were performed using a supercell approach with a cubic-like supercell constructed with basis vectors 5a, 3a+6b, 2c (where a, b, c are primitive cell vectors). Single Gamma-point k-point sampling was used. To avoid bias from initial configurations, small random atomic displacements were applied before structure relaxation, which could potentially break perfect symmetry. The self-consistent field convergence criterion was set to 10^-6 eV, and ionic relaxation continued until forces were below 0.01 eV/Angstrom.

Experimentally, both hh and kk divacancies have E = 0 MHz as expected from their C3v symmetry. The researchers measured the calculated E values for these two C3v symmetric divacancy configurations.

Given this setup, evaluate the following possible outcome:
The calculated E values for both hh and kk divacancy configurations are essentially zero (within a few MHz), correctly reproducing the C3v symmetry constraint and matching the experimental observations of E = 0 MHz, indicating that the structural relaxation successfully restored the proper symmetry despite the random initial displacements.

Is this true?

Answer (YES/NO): NO